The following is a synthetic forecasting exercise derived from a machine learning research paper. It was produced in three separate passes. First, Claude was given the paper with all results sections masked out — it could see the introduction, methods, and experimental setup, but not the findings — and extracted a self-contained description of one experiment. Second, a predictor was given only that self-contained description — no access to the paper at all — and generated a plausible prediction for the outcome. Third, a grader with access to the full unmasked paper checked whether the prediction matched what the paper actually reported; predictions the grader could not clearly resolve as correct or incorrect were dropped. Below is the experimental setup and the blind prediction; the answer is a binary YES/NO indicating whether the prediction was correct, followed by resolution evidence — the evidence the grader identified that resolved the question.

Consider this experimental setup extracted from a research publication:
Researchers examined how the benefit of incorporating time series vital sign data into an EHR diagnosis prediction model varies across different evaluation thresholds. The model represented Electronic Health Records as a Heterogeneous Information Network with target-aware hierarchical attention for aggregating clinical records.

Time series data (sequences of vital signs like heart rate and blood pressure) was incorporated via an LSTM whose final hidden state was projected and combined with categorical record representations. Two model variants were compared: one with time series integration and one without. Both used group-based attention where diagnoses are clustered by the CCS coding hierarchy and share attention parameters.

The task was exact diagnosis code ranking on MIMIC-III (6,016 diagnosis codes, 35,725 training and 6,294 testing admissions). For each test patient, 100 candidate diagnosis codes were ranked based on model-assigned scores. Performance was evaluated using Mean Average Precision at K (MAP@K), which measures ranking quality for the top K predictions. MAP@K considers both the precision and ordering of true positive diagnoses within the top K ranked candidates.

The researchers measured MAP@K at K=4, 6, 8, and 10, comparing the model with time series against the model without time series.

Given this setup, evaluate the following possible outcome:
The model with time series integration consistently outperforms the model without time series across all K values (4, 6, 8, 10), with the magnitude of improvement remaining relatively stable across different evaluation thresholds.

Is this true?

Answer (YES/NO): NO